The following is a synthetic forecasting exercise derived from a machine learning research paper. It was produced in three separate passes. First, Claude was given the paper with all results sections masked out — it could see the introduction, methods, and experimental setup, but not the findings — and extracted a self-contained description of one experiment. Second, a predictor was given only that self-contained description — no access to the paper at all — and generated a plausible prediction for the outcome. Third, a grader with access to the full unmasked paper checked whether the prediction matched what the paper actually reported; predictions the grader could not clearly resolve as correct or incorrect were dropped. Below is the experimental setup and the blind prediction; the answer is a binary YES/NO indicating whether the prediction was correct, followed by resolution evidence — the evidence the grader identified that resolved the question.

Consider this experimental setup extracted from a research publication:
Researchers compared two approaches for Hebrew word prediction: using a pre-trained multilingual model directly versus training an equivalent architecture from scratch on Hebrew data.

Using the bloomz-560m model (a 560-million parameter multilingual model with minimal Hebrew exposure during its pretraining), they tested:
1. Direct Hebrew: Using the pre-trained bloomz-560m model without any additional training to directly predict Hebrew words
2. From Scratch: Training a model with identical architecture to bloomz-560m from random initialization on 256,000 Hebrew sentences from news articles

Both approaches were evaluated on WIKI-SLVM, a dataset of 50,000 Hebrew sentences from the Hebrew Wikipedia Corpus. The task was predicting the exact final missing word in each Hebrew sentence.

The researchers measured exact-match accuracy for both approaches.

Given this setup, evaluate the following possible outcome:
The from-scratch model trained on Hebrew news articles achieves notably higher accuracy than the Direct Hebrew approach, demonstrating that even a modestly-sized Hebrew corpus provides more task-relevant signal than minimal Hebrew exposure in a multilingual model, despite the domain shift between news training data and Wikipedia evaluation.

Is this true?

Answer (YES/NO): YES